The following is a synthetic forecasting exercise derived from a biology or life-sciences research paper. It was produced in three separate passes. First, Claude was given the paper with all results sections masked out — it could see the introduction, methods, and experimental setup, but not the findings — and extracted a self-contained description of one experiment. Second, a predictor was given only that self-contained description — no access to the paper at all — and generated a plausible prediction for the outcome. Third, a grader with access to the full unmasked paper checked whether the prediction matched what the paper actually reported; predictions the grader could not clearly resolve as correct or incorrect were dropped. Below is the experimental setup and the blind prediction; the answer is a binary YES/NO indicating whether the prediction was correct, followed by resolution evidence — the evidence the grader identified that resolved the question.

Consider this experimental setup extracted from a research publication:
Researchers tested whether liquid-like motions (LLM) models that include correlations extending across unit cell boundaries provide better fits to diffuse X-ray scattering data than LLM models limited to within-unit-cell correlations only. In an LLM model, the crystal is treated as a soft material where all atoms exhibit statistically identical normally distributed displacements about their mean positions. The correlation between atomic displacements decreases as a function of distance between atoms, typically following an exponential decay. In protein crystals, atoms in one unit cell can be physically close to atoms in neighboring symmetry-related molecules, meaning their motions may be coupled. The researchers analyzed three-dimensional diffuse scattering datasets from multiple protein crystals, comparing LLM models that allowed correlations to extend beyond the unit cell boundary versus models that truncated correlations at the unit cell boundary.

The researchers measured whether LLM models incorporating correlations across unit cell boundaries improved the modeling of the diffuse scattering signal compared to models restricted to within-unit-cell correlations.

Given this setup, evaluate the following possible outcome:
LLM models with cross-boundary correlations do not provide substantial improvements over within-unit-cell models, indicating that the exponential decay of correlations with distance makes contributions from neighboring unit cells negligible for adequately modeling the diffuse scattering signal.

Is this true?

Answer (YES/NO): NO